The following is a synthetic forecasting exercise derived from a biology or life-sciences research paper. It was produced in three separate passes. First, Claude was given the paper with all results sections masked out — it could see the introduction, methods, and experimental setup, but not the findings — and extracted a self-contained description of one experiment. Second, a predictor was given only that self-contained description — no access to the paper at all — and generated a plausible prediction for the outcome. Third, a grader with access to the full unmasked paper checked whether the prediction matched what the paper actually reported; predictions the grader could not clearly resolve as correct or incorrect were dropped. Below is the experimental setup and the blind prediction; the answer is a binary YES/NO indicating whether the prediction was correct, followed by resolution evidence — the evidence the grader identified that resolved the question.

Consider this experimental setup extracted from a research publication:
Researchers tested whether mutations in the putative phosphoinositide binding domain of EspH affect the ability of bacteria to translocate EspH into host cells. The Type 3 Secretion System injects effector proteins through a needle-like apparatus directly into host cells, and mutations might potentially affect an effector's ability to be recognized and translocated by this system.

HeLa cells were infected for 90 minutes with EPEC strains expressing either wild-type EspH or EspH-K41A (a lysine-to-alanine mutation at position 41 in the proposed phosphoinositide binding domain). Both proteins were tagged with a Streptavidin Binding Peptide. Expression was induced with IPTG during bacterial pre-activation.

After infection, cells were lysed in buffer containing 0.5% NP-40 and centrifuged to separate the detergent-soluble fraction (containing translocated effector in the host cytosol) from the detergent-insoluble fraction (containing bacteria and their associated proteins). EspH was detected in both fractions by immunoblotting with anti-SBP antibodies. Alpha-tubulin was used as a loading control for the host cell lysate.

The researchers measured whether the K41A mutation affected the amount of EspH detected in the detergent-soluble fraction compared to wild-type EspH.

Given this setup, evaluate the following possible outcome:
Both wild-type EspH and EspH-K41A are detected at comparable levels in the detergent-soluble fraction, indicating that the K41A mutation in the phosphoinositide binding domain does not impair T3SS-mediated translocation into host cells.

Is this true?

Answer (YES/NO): YES